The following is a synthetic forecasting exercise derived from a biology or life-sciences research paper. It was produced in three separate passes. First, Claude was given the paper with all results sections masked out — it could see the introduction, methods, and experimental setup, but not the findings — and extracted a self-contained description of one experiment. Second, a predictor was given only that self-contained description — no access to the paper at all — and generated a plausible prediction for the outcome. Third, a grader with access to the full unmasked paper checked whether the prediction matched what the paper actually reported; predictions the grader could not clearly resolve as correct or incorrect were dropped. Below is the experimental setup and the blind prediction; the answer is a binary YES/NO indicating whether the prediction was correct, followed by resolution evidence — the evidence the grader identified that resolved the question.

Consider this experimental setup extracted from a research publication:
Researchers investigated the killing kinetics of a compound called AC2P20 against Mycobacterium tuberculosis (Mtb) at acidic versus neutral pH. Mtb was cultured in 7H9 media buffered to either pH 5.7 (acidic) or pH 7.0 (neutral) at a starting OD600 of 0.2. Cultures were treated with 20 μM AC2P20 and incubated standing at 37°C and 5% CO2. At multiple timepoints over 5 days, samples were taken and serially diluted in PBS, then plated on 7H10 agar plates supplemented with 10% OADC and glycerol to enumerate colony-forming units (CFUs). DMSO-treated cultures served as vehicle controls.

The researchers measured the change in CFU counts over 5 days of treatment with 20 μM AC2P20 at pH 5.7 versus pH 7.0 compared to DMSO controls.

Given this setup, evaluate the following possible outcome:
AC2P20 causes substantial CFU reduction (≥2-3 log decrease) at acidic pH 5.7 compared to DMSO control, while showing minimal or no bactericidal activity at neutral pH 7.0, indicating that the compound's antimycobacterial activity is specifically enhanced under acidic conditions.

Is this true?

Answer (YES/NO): YES